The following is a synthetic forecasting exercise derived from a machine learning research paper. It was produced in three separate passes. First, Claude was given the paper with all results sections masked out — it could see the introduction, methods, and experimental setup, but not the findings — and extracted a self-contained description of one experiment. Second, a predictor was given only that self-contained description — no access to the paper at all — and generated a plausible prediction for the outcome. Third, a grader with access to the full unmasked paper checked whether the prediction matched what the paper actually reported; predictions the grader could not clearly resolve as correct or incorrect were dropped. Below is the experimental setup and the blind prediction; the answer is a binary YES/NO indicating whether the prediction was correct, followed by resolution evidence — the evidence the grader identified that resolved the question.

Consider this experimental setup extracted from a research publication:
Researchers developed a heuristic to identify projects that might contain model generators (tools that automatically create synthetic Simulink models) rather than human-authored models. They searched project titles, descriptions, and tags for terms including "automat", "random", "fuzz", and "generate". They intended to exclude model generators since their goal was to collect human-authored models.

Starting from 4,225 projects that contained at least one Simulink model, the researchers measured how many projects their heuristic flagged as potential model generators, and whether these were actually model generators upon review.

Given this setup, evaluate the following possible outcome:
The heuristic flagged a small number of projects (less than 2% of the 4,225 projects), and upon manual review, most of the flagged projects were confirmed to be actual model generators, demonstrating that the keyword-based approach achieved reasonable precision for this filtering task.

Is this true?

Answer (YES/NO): NO